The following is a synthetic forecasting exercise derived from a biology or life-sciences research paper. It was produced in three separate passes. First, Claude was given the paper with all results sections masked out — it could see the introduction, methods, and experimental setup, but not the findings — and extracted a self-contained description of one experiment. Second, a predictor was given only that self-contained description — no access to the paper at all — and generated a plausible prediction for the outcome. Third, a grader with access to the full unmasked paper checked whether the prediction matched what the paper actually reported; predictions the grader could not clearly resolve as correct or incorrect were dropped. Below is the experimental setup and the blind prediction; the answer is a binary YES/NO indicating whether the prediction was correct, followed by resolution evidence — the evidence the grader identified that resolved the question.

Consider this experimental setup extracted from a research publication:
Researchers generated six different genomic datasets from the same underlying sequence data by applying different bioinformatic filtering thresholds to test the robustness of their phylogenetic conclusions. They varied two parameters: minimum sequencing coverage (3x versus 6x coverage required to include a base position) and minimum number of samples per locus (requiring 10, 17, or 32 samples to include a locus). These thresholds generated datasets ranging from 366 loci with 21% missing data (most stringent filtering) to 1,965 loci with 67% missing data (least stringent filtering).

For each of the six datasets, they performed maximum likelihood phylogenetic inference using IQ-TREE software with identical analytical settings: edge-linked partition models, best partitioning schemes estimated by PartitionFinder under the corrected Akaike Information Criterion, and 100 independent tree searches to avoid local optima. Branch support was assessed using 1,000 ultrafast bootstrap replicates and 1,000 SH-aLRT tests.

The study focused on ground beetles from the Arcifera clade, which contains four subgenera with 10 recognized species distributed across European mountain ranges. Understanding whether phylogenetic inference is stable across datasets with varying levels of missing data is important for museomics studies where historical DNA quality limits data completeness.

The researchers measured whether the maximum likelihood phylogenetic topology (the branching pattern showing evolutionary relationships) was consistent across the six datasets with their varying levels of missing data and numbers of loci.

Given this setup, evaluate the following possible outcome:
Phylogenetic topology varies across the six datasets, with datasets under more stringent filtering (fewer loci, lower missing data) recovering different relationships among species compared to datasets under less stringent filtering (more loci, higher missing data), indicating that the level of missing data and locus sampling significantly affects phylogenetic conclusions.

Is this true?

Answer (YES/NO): NO